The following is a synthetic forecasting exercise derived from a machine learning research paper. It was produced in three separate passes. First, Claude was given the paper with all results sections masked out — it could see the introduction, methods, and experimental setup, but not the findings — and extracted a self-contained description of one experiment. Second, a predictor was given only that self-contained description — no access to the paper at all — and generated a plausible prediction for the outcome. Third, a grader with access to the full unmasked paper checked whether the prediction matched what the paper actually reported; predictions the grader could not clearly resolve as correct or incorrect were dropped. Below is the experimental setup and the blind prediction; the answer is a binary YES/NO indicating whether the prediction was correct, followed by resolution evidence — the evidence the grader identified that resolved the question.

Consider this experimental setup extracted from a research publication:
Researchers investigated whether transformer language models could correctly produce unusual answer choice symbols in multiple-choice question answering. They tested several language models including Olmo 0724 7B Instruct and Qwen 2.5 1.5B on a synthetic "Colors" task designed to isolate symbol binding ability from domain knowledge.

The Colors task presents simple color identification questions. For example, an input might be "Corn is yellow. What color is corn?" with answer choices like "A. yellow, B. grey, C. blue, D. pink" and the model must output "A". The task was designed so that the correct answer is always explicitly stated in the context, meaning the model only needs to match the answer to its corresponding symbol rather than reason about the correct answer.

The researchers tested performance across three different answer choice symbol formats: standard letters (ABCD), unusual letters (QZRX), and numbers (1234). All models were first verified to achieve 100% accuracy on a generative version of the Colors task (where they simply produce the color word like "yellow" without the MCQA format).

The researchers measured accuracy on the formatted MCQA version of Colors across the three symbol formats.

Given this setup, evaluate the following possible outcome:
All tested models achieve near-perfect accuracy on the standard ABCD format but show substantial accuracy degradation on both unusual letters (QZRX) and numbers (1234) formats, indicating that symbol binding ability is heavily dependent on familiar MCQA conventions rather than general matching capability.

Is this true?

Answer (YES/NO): NO